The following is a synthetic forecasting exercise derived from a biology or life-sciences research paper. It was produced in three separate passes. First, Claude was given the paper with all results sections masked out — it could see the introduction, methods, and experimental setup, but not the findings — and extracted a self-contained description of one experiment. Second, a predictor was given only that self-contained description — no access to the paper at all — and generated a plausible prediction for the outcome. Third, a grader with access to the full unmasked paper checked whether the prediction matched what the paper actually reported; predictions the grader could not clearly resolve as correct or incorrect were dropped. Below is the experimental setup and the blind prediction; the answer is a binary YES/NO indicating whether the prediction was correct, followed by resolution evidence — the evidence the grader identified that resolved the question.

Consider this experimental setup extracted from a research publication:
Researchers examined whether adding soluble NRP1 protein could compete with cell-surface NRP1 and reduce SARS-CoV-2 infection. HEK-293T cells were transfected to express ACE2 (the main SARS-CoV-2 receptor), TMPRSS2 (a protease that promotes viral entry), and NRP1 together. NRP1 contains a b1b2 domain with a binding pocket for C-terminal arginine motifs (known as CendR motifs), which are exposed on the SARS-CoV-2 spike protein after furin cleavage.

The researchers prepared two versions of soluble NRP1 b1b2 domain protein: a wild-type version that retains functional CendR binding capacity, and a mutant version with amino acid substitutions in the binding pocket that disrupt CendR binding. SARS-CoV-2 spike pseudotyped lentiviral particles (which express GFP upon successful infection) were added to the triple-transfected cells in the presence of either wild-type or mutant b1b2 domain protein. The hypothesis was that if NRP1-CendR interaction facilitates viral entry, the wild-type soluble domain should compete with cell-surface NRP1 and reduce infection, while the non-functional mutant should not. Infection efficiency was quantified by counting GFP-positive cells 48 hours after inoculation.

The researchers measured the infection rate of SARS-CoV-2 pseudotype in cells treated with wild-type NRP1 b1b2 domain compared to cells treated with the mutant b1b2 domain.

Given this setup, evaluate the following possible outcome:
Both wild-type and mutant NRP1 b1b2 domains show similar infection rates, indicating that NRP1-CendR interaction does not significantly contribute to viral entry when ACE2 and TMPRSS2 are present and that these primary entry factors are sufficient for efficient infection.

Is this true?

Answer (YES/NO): NO